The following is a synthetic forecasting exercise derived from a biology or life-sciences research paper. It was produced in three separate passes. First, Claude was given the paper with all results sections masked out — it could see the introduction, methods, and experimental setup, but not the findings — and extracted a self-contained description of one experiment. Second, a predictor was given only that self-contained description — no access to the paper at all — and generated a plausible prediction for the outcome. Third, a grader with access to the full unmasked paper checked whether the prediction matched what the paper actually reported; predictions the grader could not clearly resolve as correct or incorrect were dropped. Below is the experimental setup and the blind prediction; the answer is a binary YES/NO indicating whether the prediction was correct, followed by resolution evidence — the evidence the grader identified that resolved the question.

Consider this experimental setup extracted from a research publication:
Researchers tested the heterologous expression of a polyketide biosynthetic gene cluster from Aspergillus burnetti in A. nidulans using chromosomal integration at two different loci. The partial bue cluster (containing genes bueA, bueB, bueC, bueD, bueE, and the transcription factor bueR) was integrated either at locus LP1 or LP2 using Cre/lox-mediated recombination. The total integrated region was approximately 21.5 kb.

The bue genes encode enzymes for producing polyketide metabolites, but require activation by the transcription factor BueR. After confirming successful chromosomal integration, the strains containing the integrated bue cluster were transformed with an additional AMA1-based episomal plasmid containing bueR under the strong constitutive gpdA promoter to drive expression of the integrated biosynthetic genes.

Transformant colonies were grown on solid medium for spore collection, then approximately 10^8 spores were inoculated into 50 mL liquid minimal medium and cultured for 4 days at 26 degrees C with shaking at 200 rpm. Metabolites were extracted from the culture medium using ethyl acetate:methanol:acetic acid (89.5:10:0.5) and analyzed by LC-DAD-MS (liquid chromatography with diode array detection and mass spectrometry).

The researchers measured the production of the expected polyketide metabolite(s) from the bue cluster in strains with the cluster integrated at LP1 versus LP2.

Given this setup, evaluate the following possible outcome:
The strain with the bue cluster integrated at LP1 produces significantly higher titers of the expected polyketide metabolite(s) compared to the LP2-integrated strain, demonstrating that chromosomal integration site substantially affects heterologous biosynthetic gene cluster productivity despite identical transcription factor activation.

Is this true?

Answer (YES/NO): NO